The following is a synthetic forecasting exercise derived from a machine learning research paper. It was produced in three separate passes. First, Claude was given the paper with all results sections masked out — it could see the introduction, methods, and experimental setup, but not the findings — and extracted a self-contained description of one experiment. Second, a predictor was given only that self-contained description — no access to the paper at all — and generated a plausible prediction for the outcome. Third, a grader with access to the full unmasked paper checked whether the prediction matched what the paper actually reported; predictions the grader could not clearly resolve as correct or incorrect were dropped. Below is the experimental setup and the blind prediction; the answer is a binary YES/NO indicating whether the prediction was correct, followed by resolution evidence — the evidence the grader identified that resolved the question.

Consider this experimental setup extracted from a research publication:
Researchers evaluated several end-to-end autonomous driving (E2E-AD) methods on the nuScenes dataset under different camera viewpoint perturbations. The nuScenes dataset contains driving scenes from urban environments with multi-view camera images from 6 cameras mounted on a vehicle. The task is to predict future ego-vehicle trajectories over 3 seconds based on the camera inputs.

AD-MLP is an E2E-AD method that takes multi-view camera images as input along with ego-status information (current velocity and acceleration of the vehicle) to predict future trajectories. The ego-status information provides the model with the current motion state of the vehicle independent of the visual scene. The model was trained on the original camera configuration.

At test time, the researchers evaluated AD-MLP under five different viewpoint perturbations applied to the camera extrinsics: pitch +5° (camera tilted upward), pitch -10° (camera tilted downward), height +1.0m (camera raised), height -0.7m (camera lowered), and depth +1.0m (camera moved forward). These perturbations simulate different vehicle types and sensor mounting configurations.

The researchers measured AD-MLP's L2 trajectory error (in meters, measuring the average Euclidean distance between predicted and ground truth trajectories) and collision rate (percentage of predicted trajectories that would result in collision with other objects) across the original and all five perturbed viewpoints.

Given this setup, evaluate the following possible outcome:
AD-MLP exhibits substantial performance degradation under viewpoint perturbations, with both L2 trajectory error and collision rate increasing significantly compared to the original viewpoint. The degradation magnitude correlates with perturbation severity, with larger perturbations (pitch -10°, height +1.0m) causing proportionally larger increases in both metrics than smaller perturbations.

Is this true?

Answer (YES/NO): NO